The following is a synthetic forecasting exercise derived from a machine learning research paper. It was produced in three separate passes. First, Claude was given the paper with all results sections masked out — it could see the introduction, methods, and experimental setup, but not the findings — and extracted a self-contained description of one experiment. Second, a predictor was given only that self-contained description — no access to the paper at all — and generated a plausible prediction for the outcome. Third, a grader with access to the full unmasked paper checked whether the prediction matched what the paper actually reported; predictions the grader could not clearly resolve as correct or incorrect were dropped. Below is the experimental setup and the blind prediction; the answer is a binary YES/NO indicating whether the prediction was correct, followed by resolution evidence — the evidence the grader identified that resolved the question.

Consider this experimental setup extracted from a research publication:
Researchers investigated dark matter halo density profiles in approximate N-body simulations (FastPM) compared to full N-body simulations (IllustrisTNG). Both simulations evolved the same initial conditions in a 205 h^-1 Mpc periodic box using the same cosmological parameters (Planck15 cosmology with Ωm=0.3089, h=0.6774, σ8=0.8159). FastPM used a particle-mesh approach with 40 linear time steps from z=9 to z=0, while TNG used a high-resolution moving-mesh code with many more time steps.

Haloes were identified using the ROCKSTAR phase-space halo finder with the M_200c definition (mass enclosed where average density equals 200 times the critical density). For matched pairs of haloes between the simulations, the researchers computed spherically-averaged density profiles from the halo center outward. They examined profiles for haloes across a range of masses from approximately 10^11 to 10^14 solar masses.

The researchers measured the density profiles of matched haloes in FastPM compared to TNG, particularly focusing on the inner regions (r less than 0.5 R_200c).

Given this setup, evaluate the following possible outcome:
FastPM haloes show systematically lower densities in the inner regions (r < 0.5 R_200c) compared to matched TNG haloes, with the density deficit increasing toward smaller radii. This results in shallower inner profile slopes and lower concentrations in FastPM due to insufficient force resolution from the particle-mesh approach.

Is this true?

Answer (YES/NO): YES